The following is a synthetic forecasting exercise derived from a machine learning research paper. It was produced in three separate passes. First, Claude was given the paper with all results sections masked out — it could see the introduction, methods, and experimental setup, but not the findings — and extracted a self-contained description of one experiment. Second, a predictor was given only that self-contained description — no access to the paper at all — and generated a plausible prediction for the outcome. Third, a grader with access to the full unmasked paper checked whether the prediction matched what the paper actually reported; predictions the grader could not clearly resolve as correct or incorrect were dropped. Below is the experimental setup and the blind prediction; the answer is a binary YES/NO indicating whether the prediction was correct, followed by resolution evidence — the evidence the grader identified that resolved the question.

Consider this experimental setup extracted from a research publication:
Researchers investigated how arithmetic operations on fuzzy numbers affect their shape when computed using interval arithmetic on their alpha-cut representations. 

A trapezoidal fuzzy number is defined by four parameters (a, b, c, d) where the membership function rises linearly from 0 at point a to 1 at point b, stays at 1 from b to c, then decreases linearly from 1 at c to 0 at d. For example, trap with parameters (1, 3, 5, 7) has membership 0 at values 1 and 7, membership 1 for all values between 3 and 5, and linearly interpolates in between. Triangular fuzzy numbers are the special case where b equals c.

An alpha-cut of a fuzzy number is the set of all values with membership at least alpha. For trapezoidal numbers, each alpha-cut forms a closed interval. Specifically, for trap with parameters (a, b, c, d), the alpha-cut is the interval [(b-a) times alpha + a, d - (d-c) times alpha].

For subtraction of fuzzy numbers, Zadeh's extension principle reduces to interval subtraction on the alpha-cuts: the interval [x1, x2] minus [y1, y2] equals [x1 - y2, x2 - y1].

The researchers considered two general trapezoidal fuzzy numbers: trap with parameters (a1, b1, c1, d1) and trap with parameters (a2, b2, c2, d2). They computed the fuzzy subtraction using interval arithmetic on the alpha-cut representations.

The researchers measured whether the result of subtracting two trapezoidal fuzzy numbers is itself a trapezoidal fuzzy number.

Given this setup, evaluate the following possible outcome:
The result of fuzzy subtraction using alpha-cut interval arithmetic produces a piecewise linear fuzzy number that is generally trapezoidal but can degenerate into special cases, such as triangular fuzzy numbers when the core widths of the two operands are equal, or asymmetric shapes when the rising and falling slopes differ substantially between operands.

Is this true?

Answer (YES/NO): NO